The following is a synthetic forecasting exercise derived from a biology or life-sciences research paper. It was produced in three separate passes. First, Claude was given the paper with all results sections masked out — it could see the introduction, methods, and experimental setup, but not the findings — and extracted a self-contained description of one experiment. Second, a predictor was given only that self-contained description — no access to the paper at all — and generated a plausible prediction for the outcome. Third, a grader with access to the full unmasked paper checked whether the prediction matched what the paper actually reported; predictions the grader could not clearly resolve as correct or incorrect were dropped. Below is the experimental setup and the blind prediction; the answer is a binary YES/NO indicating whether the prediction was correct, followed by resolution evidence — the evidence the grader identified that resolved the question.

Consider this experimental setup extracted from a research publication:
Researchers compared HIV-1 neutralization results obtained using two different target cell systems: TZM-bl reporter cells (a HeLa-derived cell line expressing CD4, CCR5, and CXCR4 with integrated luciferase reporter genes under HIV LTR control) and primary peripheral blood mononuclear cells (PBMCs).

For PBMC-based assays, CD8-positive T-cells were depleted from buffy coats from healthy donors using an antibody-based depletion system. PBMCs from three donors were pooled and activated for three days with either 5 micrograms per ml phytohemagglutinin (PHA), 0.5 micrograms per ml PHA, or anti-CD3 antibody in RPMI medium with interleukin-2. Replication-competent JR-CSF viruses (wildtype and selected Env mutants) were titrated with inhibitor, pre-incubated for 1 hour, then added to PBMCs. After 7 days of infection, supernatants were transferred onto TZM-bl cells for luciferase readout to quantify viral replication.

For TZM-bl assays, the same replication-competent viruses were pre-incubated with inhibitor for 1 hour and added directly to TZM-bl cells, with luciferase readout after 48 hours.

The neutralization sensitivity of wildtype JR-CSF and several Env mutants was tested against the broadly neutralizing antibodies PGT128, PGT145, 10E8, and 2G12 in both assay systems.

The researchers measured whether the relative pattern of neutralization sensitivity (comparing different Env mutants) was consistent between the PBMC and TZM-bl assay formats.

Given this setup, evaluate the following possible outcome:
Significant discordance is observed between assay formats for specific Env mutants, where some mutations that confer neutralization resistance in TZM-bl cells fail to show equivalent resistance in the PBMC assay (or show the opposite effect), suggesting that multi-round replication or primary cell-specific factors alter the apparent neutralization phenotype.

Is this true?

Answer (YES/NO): NO